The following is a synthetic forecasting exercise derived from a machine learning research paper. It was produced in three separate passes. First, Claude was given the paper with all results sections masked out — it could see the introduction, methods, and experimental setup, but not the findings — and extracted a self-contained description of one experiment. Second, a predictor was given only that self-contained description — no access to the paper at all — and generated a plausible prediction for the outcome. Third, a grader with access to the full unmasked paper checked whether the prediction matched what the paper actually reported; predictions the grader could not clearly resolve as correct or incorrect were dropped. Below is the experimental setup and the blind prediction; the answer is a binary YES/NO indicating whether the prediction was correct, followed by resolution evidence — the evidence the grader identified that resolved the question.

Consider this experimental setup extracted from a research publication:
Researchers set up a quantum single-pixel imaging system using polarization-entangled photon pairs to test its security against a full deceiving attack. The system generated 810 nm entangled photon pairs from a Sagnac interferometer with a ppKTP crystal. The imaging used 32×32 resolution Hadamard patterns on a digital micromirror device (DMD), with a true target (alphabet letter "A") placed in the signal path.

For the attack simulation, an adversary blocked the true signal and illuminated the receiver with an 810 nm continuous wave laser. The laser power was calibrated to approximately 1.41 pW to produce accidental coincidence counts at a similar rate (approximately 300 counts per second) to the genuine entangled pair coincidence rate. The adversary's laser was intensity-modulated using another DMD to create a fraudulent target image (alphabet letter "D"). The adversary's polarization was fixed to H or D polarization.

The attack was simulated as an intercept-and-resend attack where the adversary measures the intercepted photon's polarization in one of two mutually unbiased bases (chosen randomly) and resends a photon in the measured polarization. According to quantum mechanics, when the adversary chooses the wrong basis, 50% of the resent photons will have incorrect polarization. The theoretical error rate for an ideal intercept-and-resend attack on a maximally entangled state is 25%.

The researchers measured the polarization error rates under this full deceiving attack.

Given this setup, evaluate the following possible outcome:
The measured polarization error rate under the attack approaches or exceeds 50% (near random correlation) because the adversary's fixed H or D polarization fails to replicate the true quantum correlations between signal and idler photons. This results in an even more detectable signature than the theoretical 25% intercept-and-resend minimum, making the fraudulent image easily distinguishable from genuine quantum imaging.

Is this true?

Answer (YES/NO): NO